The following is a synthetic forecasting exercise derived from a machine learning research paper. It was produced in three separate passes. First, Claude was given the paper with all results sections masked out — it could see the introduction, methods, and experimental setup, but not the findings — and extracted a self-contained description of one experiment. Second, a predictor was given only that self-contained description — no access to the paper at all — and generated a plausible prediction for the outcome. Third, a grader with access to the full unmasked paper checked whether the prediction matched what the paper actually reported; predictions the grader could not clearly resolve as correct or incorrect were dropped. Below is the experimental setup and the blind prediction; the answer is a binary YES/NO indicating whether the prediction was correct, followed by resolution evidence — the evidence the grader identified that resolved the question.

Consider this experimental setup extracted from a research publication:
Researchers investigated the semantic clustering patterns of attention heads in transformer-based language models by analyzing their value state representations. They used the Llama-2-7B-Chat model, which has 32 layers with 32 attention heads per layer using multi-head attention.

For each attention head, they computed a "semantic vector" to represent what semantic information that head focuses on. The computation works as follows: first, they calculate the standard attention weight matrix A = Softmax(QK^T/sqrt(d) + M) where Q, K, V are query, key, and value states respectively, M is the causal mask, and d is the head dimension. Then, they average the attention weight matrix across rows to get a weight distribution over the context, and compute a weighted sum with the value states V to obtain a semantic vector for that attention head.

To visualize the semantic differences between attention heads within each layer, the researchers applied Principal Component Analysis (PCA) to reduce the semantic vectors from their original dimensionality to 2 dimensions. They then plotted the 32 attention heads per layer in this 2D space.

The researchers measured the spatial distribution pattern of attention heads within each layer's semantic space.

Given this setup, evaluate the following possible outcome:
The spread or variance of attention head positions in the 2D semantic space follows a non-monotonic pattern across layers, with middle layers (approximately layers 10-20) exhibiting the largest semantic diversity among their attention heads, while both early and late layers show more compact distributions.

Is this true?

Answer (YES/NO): NO